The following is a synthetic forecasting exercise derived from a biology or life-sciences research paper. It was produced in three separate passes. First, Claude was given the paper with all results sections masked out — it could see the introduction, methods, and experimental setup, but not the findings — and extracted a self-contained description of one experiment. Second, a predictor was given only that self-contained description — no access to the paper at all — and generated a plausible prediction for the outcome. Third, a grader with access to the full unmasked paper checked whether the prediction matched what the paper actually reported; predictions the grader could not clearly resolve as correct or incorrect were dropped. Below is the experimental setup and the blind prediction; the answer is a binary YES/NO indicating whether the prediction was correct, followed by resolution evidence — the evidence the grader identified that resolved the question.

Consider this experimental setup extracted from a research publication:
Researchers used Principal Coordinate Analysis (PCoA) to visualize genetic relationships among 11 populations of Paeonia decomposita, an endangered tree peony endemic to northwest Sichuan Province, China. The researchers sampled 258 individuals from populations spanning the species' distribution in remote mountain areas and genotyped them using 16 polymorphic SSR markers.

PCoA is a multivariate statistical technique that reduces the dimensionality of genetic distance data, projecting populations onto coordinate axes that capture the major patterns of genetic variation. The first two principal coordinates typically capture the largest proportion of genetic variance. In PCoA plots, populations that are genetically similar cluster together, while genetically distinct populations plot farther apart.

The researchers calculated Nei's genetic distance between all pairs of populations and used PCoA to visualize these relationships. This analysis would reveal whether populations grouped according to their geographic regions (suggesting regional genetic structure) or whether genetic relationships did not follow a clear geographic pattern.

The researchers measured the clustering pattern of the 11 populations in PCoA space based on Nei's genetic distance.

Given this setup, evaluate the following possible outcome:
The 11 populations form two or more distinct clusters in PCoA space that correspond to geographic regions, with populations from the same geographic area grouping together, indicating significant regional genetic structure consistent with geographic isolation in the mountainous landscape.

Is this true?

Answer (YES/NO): YES